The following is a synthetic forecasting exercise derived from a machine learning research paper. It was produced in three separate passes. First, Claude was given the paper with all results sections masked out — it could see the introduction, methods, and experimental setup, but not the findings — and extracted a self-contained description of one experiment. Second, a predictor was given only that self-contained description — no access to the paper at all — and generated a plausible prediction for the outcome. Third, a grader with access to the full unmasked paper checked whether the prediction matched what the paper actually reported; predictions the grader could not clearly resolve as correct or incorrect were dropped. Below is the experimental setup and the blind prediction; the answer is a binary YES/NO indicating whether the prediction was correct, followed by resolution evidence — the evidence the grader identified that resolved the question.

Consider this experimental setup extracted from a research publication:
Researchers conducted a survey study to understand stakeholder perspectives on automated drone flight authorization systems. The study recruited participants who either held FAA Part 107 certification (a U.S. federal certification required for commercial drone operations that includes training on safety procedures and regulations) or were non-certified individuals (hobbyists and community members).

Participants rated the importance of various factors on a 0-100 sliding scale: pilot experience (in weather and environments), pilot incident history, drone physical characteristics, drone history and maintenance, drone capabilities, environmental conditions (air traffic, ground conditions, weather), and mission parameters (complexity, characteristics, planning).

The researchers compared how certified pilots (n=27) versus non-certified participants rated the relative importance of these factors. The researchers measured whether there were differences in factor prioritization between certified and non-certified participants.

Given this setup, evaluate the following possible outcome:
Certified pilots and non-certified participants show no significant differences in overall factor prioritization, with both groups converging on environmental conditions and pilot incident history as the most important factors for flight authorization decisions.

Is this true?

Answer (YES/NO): NO